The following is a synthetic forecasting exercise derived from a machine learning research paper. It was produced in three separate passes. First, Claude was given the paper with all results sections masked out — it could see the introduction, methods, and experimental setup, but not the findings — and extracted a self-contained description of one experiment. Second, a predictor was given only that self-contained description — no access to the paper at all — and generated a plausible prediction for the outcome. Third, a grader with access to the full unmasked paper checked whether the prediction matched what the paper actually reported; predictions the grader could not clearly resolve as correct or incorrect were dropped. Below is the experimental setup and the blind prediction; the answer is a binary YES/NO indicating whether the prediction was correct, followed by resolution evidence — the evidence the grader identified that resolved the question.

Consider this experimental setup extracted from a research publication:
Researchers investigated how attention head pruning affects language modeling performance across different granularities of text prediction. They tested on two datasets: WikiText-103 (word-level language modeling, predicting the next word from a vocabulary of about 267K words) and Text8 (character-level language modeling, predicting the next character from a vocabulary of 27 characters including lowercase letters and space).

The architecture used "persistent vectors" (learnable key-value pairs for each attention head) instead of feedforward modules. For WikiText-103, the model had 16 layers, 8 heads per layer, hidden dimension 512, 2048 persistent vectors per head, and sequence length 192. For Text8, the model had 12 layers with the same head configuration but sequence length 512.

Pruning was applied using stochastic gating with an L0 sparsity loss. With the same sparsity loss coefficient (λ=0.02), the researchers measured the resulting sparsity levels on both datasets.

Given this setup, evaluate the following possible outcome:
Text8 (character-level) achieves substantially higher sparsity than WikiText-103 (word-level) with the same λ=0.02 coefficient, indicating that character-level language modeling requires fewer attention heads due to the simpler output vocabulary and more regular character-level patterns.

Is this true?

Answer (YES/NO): NO